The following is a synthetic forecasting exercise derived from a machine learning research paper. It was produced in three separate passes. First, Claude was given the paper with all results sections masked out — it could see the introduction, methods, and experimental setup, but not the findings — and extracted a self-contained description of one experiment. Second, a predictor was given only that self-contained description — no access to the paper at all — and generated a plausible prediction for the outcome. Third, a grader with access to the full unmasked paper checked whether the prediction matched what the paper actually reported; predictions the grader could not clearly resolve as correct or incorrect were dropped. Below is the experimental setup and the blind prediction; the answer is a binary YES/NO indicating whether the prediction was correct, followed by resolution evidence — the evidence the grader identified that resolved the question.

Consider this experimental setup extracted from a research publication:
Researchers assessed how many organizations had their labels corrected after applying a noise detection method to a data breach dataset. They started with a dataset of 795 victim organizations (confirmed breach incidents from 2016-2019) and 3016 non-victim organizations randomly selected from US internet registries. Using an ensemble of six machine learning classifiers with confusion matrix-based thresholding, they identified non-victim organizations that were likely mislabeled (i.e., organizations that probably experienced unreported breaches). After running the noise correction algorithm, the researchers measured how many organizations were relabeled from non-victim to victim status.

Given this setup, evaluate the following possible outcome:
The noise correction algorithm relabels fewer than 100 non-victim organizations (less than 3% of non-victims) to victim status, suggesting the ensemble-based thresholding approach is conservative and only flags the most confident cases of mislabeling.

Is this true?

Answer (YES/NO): NO